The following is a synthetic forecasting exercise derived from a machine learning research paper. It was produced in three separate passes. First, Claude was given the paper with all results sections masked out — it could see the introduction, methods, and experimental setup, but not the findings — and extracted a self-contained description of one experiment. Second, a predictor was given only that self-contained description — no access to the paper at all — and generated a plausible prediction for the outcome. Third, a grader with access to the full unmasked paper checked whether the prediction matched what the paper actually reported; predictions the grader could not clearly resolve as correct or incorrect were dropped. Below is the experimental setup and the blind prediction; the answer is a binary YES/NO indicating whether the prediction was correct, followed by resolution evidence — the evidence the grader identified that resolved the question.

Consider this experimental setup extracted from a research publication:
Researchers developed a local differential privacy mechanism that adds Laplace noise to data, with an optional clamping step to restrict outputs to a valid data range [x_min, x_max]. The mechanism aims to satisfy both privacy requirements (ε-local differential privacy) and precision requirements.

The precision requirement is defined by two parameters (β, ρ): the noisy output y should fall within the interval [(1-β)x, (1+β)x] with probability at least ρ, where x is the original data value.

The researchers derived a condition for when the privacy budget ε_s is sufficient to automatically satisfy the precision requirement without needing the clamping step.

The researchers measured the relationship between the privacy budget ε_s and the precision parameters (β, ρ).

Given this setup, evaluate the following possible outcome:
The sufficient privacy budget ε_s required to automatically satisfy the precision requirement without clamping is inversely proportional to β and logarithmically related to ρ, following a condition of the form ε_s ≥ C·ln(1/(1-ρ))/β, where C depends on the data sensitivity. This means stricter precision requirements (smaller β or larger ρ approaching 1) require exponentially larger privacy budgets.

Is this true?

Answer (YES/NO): YES